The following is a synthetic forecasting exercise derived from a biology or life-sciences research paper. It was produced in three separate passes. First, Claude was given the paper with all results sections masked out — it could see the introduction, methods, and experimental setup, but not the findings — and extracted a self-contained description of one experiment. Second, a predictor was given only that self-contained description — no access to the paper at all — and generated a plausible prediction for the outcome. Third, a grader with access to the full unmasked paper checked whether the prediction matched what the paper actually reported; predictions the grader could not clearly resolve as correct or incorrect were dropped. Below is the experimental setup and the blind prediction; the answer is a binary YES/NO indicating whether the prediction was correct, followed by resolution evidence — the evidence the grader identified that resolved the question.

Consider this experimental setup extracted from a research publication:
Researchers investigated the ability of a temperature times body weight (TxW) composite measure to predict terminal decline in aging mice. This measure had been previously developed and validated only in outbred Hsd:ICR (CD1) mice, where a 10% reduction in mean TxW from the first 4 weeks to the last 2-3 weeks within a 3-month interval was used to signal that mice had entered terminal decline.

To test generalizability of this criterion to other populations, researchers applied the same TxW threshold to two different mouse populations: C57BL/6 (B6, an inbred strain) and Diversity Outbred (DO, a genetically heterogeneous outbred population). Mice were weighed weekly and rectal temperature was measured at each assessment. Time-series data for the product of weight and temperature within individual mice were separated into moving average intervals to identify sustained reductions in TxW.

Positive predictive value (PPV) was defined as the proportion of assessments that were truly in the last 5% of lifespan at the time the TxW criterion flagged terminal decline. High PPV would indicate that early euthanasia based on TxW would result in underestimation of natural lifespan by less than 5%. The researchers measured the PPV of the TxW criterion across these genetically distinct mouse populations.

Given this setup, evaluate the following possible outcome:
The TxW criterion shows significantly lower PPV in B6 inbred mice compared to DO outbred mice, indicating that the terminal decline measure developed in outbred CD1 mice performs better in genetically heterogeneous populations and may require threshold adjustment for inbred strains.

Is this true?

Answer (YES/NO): NO